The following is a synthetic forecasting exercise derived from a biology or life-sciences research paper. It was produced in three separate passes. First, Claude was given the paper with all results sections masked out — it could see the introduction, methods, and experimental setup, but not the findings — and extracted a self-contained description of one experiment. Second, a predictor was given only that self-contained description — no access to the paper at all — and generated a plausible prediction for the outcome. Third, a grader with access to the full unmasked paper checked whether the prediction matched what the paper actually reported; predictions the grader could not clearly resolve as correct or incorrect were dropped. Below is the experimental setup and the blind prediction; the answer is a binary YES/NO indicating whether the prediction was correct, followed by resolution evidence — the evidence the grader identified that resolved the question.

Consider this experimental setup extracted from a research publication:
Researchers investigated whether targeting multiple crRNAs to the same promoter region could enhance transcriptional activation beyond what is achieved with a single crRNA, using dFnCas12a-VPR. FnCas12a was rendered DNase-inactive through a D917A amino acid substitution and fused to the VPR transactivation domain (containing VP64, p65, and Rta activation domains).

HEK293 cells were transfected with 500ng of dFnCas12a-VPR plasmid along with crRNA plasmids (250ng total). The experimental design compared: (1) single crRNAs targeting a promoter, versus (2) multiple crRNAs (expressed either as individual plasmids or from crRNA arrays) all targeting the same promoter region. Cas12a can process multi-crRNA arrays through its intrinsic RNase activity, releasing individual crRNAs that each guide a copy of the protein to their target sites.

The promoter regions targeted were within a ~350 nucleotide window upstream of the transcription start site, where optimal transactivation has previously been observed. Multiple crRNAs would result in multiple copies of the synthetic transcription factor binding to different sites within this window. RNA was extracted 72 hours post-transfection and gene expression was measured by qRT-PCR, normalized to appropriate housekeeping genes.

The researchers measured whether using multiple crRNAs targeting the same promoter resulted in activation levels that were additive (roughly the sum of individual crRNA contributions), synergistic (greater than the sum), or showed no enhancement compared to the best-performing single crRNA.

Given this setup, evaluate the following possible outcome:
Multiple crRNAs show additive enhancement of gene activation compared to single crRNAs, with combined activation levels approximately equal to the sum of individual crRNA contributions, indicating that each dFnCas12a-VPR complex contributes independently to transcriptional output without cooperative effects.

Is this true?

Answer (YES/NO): NO